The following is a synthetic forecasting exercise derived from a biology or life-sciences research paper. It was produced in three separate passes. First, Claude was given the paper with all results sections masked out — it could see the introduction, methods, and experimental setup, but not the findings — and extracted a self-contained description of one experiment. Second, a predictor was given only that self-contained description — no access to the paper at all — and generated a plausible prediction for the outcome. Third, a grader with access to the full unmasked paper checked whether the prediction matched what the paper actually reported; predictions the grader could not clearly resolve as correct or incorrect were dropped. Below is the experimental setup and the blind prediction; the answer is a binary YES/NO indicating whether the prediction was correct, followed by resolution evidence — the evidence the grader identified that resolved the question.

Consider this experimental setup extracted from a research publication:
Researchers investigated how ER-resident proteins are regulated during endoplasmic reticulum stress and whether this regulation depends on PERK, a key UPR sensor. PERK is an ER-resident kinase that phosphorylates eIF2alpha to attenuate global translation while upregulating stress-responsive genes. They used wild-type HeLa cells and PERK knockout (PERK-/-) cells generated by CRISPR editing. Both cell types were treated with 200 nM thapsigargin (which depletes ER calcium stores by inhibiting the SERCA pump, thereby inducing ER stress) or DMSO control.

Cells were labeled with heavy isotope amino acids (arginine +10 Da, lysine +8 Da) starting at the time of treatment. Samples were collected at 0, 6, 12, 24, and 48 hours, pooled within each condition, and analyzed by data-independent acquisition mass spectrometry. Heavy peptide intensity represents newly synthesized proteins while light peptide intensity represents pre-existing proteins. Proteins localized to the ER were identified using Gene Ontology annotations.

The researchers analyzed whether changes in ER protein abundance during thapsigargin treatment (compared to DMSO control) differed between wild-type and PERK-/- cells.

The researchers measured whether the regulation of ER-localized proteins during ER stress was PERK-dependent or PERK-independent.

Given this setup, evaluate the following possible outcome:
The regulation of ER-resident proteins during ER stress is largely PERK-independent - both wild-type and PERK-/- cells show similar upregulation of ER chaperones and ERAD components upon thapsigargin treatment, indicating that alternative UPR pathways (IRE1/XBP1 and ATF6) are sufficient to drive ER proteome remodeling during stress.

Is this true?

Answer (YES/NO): YES